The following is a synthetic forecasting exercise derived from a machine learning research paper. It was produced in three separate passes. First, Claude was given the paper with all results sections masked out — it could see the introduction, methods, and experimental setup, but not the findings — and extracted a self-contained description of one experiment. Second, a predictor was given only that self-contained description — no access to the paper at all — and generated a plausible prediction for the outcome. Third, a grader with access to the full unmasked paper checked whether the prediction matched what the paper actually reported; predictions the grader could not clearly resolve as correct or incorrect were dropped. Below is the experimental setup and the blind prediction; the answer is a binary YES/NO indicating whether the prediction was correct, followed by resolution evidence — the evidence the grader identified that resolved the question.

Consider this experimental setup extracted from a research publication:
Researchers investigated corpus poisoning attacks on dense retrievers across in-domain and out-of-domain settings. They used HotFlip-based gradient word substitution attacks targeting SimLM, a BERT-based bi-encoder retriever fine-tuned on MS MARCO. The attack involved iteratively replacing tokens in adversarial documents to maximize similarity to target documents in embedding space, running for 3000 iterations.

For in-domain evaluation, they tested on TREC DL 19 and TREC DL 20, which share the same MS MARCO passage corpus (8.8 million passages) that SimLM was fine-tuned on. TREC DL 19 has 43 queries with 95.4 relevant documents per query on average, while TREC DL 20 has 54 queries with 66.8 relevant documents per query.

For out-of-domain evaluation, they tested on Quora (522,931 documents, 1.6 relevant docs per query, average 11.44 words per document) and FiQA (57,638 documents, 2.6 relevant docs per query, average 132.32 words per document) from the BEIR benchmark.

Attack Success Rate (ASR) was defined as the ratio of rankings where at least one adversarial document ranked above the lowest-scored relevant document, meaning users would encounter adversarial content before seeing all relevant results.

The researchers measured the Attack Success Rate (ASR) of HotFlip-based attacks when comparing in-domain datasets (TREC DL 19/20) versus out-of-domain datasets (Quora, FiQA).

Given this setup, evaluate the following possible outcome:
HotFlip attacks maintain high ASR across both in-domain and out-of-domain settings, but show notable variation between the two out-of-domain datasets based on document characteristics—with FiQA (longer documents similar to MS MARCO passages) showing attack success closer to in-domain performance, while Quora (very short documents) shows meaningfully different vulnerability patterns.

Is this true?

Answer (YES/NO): NO